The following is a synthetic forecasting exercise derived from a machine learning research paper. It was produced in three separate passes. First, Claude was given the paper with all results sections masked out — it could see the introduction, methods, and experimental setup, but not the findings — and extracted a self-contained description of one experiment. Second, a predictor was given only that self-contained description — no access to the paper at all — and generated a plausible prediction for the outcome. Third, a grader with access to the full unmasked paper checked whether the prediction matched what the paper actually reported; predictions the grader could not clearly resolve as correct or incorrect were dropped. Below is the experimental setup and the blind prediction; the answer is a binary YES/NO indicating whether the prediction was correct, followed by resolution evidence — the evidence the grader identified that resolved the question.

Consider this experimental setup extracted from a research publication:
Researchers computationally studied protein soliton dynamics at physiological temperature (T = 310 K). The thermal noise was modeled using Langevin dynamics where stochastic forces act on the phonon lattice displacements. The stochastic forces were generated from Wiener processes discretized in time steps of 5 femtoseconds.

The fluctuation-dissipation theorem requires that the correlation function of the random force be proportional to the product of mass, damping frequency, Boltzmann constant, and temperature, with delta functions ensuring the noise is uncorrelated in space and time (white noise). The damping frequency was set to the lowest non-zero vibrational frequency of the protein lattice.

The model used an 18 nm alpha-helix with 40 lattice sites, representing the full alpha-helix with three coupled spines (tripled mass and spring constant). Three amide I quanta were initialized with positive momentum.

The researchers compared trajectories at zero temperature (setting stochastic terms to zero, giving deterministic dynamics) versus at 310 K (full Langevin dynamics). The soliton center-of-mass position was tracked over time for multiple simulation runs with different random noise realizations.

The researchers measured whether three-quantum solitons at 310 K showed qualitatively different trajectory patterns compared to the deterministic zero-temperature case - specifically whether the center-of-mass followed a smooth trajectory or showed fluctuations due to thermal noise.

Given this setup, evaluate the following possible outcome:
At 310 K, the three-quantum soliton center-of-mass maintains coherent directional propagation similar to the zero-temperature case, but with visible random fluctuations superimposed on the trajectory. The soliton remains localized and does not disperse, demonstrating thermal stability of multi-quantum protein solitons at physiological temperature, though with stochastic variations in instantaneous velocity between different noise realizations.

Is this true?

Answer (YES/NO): NO